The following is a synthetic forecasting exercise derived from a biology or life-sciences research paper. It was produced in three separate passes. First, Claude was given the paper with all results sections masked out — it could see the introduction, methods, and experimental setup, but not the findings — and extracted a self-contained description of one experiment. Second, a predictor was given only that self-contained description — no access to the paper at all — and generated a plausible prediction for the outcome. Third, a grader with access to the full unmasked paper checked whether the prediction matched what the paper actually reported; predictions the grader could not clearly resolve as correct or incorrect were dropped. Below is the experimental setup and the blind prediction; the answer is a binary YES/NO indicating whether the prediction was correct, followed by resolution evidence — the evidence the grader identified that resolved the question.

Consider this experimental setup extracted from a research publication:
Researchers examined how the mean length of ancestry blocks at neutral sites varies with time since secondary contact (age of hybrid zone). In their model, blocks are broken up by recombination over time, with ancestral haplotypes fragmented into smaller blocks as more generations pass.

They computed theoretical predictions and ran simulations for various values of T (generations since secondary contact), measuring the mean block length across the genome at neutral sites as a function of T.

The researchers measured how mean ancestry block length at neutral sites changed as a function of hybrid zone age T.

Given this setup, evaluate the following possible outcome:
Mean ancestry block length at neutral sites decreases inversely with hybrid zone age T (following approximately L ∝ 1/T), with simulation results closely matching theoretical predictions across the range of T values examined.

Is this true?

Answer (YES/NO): YES